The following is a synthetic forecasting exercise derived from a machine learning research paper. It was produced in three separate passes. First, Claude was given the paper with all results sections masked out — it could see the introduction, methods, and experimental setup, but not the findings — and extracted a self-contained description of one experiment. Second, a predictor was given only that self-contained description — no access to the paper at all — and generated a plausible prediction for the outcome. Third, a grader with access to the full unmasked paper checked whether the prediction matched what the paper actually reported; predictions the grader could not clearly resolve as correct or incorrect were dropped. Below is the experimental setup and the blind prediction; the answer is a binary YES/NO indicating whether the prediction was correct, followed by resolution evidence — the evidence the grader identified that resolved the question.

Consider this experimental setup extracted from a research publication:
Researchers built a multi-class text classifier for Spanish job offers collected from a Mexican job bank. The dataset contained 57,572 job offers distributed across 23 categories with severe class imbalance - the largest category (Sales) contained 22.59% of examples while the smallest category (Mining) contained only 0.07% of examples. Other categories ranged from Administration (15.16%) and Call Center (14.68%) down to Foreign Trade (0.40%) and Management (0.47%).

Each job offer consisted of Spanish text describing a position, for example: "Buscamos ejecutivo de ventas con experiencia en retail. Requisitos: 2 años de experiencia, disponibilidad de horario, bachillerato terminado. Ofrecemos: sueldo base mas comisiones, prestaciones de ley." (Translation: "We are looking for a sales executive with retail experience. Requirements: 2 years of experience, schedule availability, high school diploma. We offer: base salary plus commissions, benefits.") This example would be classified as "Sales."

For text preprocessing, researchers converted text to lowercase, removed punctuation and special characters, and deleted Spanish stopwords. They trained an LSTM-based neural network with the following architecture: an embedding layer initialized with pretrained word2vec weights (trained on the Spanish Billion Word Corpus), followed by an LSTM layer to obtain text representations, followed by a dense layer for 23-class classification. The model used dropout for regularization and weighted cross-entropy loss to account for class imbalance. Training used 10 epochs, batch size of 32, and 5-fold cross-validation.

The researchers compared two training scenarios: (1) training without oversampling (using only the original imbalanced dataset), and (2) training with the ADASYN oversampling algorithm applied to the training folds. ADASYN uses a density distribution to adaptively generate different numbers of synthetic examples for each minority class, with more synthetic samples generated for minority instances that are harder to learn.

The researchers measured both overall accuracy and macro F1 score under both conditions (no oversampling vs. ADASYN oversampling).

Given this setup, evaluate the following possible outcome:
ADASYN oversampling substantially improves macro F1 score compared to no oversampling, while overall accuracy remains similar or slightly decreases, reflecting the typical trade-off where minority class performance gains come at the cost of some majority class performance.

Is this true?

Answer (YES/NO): NO